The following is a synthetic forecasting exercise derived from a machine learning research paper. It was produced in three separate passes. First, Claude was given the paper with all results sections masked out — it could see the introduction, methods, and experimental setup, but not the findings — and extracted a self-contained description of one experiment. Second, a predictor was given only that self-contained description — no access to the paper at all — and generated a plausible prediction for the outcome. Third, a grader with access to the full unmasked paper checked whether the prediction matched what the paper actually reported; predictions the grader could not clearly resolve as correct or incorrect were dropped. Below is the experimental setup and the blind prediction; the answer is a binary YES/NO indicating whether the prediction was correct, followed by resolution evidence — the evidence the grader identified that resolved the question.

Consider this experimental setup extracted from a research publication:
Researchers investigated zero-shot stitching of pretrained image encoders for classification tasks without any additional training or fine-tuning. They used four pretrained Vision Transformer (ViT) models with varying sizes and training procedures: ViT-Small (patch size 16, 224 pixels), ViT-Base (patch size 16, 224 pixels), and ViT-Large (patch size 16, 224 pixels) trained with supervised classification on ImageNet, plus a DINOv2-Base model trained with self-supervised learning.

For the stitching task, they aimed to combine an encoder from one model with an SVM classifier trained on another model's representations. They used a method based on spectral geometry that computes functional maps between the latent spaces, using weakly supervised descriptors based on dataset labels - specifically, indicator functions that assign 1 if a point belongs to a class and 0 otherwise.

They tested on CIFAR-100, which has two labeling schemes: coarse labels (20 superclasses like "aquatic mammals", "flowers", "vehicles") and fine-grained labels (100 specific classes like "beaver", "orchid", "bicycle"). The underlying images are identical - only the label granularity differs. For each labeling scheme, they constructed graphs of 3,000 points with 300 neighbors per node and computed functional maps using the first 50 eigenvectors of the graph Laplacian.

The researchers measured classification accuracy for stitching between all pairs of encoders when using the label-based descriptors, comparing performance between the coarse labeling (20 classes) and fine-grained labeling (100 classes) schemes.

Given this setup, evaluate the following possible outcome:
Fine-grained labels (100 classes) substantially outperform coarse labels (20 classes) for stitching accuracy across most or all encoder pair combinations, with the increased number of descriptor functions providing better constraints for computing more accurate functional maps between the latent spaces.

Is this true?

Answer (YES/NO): NO